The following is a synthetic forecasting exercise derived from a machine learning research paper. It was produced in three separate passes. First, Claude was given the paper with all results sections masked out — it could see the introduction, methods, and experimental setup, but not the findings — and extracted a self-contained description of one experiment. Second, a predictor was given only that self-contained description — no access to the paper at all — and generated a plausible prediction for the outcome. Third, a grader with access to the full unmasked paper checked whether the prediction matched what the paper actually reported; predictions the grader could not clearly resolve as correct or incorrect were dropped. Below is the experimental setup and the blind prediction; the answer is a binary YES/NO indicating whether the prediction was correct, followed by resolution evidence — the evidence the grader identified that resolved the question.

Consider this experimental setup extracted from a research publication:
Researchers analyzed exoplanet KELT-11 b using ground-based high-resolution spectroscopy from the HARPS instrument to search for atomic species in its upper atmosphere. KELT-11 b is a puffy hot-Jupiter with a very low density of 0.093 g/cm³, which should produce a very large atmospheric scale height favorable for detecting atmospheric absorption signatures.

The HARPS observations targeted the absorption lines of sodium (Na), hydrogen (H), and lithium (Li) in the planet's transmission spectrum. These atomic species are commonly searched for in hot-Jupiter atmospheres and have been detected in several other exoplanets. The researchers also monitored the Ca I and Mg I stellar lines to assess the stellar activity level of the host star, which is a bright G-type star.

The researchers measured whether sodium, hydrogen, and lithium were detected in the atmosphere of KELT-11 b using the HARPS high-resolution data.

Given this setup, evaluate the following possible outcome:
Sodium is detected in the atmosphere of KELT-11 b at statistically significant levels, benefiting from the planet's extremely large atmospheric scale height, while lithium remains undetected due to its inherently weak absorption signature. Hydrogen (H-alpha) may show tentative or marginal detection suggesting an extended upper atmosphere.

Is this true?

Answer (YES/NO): NO